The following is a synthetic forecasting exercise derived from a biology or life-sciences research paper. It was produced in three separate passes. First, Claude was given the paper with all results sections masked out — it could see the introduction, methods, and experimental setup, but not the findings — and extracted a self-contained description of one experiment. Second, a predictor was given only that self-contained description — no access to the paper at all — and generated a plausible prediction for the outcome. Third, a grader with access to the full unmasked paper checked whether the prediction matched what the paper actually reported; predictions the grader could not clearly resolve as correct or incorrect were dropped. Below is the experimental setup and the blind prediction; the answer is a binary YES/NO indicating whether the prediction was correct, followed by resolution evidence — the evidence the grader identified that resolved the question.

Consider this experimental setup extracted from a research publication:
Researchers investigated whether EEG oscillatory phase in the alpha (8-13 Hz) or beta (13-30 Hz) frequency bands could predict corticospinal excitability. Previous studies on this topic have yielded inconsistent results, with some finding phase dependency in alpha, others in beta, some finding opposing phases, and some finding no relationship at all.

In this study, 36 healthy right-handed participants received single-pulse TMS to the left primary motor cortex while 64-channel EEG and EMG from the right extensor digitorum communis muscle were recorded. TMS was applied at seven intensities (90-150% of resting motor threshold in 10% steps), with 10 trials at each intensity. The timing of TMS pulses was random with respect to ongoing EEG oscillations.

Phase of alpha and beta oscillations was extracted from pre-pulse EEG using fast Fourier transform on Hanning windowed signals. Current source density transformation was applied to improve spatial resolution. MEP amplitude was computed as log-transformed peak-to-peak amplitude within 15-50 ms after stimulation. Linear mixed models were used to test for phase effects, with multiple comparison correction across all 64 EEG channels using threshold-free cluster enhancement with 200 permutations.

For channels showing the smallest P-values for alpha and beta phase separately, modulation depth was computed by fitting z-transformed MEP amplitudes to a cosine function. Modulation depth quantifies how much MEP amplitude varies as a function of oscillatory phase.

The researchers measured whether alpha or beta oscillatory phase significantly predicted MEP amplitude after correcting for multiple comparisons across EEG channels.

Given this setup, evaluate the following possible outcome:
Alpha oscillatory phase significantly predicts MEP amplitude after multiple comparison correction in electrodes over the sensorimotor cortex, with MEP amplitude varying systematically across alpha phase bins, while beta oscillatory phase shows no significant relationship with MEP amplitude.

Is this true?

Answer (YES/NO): NO